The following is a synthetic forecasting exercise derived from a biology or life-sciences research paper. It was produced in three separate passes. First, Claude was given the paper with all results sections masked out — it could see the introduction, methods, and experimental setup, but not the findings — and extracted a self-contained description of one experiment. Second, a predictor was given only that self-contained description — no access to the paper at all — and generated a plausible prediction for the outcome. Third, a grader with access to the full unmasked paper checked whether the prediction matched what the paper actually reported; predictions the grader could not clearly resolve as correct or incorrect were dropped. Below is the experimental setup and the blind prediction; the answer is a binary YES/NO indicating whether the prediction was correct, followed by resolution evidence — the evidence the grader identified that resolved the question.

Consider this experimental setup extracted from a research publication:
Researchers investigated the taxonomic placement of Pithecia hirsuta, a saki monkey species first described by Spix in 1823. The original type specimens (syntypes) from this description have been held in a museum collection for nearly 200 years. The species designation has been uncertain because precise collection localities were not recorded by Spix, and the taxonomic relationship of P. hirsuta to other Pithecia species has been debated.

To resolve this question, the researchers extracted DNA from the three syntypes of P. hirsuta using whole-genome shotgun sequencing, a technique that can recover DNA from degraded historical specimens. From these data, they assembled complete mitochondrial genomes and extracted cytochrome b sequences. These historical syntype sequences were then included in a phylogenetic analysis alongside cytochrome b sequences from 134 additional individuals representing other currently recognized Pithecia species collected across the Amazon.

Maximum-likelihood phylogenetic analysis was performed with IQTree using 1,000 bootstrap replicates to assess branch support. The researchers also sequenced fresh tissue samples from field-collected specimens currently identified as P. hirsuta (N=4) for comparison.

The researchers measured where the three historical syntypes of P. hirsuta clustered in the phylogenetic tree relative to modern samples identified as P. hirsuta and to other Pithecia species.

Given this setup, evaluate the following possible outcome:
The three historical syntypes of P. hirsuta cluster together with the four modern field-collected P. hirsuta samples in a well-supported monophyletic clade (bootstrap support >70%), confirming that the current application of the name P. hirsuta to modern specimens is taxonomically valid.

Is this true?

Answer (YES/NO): NO